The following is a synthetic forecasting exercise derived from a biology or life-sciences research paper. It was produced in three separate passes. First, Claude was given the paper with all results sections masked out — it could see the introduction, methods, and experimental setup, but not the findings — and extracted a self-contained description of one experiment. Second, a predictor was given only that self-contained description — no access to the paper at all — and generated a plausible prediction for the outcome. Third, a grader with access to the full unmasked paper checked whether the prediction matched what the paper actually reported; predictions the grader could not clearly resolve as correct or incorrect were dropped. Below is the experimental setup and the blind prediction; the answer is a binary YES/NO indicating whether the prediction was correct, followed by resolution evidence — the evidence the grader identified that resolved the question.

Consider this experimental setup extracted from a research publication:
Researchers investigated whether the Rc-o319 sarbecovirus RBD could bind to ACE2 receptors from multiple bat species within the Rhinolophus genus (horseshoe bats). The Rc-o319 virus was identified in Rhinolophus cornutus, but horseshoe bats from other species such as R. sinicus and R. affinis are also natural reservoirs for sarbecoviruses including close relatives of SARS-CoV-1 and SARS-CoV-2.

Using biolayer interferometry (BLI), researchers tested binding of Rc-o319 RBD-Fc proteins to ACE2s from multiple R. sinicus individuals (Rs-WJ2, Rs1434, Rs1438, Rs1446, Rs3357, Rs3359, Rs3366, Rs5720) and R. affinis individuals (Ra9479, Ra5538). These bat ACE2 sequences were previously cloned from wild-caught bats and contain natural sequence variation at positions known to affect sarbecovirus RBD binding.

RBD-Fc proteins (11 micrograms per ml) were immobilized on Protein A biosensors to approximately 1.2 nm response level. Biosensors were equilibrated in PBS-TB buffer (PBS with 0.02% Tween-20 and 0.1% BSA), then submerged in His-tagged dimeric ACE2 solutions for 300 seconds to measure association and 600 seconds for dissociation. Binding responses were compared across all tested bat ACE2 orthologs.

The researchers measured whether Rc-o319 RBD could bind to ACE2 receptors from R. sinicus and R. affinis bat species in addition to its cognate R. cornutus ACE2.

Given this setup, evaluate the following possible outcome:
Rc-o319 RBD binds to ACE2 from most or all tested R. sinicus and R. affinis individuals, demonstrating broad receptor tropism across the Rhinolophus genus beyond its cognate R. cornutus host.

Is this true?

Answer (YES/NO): NO